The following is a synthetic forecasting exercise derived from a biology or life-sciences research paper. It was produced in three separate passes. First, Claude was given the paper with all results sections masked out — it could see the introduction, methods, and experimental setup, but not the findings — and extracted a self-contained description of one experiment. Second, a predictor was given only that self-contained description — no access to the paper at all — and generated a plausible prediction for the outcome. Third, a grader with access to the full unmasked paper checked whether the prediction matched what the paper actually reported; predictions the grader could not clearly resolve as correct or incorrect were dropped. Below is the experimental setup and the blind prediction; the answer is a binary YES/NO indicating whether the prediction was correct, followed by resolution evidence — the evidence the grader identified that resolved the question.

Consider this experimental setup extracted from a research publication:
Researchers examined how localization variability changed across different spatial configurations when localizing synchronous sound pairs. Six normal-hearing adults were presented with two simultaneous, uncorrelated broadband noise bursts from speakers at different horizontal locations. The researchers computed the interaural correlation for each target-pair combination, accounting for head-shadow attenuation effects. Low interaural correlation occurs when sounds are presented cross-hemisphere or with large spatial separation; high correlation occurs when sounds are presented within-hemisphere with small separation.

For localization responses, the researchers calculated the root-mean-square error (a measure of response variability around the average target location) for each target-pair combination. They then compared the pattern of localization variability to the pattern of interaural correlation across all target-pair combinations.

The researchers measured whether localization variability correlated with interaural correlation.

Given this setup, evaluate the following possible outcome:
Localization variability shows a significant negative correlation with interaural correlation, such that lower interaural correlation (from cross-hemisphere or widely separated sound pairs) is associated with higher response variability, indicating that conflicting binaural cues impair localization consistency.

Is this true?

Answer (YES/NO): YES